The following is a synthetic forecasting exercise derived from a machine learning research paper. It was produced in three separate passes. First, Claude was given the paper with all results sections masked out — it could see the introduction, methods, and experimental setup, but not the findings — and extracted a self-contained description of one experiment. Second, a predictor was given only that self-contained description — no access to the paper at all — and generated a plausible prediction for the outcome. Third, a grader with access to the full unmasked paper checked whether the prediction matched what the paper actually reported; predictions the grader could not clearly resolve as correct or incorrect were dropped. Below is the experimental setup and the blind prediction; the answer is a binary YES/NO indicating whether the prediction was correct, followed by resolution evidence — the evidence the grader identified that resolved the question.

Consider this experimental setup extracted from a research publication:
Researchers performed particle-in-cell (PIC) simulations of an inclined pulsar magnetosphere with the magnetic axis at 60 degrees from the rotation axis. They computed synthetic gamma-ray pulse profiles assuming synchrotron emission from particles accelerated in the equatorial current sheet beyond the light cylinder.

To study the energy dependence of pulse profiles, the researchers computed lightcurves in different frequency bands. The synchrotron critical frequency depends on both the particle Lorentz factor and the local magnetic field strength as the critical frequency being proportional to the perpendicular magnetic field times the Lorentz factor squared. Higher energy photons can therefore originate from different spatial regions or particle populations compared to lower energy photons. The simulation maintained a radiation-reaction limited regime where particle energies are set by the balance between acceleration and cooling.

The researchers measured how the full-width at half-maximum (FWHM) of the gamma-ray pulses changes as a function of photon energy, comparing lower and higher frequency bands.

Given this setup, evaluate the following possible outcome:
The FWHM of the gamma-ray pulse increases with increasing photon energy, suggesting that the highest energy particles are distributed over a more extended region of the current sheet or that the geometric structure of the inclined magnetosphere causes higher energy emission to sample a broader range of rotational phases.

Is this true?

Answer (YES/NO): NO